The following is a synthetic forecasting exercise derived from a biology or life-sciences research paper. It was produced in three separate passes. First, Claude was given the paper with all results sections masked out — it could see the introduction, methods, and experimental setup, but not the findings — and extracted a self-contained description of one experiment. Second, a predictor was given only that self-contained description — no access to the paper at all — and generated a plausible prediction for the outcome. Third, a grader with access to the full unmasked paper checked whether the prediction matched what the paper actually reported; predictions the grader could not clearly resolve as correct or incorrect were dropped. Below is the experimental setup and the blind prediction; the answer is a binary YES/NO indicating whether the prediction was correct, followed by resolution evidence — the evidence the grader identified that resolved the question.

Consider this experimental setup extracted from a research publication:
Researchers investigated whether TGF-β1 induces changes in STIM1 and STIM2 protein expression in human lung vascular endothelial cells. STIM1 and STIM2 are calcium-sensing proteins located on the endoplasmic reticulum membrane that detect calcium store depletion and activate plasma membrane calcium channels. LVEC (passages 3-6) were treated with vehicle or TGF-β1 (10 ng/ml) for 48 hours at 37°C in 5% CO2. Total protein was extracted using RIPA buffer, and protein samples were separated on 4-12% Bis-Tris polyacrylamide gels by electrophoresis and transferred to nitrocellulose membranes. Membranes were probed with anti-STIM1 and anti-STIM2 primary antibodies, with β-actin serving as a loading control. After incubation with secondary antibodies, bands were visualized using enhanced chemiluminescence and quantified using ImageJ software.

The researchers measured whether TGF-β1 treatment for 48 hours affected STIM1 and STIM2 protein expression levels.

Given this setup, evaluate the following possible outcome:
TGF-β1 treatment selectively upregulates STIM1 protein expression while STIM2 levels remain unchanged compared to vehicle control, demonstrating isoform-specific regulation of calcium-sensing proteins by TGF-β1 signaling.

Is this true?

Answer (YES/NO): NO